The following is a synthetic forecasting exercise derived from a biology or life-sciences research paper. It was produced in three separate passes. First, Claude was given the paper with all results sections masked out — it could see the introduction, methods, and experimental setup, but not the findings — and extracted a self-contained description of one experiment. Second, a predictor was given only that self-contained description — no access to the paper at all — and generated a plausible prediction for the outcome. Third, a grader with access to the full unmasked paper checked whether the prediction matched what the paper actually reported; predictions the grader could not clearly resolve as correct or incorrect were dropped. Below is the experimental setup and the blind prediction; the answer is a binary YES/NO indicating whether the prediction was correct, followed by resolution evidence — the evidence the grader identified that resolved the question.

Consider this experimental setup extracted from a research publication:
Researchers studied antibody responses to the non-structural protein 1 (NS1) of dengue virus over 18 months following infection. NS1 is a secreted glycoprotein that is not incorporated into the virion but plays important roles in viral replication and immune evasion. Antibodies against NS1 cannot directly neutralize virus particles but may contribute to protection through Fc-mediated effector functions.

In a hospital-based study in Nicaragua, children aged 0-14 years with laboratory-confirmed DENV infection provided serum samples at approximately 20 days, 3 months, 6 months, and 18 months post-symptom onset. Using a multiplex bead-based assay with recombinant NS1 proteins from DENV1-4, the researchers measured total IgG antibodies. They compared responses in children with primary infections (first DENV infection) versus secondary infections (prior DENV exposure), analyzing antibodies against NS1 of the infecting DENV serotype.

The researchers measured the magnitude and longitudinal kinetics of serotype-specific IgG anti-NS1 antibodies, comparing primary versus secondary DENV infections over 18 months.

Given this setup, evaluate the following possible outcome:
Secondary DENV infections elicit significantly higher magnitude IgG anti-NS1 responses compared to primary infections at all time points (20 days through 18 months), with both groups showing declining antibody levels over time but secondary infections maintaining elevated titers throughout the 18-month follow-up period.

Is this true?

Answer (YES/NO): NO